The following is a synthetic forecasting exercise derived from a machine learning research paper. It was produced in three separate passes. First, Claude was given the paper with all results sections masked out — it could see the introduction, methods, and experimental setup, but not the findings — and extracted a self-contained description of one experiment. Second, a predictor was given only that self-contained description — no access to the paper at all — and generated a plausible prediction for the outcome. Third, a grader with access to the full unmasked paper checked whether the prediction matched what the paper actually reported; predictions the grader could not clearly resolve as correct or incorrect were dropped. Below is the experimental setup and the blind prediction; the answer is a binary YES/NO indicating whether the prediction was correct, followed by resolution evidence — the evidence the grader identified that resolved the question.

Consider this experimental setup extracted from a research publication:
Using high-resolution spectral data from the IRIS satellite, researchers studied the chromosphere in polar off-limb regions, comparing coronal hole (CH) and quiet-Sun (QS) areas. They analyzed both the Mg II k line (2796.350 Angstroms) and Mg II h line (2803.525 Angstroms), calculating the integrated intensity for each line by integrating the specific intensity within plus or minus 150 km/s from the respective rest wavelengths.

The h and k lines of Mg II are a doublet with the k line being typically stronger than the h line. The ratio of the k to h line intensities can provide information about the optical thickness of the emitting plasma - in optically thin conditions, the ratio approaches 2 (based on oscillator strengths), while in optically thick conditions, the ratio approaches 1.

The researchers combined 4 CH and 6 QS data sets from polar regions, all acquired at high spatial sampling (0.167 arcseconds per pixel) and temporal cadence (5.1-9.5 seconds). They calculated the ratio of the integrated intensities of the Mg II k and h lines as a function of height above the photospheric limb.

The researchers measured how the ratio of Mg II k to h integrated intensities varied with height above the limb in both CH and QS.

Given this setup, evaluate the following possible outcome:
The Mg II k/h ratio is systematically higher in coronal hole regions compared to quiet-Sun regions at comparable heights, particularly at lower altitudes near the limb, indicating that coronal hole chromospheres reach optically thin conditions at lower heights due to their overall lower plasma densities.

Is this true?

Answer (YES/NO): NO